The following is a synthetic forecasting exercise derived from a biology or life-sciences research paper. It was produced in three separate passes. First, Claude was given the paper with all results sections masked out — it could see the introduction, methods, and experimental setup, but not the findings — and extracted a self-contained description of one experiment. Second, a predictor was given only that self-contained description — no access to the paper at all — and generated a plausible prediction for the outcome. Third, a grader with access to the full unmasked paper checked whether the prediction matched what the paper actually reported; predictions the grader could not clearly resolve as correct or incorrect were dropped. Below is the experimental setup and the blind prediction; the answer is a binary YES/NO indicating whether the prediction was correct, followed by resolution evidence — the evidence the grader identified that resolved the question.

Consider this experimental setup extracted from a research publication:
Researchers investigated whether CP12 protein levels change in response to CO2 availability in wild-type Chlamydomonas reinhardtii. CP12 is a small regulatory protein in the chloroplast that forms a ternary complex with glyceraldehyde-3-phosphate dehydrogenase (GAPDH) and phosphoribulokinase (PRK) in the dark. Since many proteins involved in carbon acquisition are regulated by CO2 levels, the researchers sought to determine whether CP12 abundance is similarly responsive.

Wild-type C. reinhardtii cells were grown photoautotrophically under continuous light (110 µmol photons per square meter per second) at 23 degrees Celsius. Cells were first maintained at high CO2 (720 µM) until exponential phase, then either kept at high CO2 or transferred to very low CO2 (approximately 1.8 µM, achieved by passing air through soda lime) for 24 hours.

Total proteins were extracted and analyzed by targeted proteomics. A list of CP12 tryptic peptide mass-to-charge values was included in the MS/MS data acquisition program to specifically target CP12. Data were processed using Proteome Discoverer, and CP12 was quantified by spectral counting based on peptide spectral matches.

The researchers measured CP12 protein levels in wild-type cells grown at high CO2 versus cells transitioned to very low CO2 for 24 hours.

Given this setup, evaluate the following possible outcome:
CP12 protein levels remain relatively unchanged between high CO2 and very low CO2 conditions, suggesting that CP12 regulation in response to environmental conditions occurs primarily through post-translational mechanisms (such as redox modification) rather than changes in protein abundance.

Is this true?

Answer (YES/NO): YES